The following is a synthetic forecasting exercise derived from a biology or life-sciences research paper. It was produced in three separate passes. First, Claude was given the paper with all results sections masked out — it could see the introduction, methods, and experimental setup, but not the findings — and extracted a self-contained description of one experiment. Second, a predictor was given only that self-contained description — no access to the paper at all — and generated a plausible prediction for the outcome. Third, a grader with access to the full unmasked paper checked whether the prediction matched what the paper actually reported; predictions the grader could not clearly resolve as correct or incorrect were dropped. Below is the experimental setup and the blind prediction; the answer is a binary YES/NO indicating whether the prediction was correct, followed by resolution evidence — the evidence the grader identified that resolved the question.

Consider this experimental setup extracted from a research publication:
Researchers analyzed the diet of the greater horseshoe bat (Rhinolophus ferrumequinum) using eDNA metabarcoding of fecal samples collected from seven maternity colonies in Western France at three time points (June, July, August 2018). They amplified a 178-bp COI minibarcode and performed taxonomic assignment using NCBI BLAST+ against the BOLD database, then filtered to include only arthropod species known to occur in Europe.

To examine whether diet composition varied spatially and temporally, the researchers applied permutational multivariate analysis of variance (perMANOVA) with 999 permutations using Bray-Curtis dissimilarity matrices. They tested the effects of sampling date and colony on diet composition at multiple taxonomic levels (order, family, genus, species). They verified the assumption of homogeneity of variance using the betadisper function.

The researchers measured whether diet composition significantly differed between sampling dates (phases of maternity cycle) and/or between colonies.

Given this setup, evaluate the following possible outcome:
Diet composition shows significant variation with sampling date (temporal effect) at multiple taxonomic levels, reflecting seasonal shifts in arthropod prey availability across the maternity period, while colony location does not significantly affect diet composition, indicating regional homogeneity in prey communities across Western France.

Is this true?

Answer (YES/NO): NO